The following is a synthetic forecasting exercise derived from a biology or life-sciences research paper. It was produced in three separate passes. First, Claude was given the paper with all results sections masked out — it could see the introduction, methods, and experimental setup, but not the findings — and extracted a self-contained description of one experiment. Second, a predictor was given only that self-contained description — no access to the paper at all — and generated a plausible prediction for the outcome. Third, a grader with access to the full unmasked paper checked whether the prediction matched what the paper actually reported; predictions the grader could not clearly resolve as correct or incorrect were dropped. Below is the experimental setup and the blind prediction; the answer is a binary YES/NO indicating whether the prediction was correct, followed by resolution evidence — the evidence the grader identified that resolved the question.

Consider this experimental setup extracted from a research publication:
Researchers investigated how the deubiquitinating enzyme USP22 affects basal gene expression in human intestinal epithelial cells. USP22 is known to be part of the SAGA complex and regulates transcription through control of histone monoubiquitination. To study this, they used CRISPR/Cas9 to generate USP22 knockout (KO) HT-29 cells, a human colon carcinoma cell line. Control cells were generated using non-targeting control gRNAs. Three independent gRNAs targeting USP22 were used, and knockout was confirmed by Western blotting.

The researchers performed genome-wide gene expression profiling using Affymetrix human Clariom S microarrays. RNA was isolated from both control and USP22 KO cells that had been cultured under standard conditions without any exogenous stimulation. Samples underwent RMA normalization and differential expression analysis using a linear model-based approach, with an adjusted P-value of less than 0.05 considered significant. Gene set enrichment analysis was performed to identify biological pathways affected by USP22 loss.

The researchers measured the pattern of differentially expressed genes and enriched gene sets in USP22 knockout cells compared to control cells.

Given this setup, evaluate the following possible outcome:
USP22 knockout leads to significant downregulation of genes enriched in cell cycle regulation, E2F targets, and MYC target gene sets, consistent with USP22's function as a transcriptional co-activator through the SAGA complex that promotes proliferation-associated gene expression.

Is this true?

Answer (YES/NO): NO